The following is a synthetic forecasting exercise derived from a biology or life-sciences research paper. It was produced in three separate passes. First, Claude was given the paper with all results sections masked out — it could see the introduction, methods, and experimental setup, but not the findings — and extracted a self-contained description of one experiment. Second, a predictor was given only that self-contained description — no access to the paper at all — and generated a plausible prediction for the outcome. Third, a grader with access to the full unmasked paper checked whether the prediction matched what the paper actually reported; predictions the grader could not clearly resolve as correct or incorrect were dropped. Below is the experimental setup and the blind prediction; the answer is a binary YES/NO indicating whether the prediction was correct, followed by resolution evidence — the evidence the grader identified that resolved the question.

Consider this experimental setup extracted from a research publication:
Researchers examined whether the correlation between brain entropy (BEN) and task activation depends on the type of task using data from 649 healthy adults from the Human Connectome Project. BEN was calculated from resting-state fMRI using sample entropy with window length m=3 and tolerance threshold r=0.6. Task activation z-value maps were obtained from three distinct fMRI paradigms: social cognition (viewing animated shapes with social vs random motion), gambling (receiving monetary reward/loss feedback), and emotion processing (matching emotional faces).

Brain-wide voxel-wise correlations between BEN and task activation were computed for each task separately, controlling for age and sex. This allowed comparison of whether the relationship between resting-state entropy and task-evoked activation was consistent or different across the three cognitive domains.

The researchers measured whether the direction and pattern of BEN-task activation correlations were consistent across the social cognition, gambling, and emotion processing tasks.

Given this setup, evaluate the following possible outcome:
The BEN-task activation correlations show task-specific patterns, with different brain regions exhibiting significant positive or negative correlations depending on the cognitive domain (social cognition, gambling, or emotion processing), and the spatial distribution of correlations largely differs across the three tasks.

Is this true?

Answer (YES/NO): NO